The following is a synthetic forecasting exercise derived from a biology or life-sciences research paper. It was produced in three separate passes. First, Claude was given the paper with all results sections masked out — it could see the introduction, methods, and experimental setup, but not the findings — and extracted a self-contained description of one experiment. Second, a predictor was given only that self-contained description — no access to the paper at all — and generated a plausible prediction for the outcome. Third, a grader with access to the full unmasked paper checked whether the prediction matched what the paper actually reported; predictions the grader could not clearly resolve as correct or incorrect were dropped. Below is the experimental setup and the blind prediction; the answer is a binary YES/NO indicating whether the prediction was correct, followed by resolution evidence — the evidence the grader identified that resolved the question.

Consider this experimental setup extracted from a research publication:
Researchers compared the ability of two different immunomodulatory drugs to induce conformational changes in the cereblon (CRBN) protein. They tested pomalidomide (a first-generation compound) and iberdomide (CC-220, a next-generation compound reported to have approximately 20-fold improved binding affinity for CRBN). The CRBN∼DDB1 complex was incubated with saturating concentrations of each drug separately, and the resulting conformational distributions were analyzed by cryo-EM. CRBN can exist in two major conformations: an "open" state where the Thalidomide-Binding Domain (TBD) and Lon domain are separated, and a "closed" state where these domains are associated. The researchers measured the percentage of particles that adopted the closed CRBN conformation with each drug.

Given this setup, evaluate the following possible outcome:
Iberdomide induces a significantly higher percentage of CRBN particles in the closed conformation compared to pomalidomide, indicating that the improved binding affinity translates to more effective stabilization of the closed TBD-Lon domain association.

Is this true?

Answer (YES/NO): YES